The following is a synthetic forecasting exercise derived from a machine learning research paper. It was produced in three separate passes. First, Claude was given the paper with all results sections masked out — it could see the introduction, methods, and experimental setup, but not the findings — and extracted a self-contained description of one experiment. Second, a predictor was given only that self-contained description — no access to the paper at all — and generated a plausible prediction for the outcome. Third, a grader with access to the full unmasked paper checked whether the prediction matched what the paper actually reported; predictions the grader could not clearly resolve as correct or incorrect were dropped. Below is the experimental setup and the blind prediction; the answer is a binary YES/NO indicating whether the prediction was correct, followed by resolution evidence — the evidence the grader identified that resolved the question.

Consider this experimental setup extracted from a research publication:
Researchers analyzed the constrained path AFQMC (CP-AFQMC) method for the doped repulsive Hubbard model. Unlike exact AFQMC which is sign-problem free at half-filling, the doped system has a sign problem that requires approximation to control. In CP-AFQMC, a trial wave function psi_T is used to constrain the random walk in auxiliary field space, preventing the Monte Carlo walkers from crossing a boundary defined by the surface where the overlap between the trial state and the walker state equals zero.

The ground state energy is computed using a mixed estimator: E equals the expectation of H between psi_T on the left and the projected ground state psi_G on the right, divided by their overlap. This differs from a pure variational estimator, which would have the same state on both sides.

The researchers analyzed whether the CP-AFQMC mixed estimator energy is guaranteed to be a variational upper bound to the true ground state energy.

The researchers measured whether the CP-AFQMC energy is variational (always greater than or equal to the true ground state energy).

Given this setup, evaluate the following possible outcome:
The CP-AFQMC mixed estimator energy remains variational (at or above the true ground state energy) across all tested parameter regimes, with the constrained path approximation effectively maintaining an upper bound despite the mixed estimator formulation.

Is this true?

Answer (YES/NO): NO